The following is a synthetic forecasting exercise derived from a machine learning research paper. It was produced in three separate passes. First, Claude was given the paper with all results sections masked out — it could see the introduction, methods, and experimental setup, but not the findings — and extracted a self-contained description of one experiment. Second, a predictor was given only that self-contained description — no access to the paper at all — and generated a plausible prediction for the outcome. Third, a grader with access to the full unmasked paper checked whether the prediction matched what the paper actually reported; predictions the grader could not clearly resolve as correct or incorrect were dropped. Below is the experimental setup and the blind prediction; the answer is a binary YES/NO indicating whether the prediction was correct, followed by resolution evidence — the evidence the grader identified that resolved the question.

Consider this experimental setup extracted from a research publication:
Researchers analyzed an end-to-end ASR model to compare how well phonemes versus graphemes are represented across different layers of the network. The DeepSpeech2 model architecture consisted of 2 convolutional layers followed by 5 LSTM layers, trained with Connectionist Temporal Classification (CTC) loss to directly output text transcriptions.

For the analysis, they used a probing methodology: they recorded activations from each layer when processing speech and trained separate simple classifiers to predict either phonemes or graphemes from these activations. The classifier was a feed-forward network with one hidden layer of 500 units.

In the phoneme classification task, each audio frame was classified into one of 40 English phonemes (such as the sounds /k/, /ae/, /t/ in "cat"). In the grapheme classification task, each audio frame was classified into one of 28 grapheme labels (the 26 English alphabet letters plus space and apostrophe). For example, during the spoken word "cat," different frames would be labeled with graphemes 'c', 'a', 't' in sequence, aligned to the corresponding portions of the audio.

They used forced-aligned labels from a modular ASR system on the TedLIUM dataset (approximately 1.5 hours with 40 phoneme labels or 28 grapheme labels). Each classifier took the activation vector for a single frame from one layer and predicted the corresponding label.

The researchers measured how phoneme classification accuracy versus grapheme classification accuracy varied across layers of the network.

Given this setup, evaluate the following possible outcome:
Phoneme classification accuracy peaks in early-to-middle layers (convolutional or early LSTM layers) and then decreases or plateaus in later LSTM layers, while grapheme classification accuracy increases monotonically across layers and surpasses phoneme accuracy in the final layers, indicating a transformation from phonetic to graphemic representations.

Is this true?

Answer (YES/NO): NO